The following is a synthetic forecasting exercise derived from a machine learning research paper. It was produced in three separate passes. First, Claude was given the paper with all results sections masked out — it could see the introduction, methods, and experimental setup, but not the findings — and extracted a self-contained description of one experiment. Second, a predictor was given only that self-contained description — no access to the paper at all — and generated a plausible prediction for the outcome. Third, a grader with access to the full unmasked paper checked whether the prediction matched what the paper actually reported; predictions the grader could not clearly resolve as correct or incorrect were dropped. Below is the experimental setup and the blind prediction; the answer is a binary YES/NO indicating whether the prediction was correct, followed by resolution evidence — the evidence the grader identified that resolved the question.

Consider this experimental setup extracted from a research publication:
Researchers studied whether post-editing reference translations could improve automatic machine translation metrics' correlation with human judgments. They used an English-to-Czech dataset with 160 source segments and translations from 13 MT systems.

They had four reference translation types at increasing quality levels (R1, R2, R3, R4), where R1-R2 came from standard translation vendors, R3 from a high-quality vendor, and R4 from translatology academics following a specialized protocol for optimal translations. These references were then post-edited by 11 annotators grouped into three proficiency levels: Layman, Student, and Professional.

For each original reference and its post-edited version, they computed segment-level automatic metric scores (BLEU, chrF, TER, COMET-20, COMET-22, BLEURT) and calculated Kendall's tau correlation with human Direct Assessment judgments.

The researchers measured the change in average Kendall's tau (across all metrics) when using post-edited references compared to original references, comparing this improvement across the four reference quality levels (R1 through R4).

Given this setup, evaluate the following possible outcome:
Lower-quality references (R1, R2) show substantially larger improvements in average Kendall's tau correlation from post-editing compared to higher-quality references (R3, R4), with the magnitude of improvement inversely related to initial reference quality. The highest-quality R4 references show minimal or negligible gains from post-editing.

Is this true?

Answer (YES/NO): YES